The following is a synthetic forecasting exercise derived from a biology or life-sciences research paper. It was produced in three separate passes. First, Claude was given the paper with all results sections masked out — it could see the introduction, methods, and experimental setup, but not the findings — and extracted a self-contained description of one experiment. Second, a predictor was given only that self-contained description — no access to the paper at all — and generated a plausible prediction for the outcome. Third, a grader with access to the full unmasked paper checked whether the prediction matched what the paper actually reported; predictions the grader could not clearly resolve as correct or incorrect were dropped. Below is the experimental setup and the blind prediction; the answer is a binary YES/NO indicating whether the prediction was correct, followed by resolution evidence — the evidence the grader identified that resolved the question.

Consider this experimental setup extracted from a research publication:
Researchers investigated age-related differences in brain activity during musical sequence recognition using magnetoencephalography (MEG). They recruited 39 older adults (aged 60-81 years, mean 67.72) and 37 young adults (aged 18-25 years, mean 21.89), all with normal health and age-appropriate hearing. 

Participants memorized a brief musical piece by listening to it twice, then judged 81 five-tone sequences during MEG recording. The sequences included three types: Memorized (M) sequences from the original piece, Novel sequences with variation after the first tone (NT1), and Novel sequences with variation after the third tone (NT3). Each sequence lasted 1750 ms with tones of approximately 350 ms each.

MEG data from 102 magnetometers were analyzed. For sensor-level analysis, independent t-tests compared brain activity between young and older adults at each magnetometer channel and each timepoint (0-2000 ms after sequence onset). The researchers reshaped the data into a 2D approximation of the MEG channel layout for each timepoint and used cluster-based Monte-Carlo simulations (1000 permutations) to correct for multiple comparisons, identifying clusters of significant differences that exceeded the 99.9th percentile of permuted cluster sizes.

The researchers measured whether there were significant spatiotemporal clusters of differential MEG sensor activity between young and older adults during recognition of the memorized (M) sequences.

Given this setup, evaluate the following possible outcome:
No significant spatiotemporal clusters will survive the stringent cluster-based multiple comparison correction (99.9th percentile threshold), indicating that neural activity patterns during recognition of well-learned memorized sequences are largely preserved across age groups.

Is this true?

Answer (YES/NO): NO